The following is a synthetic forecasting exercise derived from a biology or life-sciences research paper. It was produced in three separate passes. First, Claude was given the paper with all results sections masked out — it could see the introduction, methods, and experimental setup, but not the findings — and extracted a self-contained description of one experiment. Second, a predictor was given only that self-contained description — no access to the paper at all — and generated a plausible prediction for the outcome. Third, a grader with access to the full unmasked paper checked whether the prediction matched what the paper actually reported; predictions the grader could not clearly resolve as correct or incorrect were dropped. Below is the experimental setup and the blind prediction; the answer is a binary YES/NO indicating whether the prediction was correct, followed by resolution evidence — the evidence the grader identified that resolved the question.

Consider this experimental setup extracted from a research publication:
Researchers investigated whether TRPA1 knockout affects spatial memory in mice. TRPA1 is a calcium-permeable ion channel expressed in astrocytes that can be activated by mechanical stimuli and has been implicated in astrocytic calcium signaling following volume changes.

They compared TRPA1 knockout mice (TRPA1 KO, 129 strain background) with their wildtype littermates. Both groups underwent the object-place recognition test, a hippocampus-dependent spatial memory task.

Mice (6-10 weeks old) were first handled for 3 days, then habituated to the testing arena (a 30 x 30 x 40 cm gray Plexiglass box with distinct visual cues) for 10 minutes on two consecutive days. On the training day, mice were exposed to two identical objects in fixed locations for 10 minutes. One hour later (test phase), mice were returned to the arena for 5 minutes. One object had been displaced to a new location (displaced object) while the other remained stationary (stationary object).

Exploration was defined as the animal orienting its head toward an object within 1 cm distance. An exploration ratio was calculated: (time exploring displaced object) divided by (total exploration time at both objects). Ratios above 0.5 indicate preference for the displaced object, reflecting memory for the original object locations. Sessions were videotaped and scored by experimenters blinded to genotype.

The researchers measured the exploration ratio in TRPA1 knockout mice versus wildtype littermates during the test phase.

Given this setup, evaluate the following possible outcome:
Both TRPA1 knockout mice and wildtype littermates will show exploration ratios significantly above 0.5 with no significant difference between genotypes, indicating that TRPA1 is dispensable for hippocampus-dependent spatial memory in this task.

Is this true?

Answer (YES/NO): NO